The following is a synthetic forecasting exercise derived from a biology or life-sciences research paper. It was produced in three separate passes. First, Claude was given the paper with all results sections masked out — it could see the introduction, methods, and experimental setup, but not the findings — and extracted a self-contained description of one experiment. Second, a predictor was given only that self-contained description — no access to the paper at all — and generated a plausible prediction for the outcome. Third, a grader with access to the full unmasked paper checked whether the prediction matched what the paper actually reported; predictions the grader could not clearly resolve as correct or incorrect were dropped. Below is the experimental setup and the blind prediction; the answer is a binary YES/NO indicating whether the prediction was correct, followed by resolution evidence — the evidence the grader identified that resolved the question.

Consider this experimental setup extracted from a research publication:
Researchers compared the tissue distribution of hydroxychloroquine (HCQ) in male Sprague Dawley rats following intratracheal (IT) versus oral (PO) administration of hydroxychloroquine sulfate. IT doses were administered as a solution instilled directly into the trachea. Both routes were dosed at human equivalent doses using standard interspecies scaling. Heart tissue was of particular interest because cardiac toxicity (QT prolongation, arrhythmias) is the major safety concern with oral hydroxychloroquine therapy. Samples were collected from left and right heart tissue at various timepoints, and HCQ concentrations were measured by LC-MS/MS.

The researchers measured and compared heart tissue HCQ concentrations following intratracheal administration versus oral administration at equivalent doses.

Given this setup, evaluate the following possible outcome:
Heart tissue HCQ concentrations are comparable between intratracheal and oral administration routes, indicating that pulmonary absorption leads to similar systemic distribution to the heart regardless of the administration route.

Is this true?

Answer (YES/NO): NO